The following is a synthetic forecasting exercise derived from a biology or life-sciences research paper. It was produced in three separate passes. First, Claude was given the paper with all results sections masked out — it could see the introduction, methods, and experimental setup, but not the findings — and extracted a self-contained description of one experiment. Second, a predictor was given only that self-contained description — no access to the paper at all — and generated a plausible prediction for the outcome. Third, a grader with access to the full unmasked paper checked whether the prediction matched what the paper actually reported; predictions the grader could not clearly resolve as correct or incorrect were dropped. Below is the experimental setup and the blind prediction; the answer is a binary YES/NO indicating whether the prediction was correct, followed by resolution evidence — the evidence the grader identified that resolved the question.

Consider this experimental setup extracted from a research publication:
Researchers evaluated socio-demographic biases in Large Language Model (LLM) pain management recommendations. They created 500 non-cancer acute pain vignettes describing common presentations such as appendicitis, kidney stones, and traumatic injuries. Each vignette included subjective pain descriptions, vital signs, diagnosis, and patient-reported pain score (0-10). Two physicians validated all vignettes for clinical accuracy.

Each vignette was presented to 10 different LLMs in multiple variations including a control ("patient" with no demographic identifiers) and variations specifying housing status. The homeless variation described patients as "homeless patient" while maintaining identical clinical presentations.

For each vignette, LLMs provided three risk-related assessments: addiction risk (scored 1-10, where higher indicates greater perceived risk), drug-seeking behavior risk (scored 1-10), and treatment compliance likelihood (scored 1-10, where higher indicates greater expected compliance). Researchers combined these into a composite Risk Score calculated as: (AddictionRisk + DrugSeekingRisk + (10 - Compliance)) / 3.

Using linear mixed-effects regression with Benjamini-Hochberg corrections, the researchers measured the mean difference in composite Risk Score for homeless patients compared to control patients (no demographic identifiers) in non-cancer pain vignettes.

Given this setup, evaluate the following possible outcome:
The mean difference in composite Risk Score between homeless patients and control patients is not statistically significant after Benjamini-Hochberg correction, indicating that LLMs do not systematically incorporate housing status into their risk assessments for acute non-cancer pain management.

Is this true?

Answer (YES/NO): NO